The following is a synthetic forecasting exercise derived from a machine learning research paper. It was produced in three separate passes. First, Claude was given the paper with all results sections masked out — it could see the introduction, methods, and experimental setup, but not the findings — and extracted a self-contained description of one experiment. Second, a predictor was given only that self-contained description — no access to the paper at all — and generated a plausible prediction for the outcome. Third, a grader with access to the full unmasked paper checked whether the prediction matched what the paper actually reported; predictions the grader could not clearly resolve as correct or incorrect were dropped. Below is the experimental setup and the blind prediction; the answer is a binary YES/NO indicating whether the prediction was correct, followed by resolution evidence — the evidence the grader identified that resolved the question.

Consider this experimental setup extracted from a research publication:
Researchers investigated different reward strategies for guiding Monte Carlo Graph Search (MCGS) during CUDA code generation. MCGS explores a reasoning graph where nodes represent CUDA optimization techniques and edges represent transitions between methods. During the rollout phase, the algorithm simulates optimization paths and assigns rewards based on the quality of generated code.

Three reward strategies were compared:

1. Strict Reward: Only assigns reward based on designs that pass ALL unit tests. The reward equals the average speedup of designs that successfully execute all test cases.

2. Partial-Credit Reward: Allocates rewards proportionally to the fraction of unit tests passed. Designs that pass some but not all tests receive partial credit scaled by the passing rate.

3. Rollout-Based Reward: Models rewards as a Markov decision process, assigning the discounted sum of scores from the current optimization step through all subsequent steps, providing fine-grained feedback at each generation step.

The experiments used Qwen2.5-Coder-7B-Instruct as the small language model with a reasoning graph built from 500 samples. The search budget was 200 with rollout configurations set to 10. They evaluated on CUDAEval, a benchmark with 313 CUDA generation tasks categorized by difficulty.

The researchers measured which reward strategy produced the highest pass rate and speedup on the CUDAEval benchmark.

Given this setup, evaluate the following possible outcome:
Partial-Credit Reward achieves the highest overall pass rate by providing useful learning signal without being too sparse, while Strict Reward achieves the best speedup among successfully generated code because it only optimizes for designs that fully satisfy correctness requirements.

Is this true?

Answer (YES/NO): NO